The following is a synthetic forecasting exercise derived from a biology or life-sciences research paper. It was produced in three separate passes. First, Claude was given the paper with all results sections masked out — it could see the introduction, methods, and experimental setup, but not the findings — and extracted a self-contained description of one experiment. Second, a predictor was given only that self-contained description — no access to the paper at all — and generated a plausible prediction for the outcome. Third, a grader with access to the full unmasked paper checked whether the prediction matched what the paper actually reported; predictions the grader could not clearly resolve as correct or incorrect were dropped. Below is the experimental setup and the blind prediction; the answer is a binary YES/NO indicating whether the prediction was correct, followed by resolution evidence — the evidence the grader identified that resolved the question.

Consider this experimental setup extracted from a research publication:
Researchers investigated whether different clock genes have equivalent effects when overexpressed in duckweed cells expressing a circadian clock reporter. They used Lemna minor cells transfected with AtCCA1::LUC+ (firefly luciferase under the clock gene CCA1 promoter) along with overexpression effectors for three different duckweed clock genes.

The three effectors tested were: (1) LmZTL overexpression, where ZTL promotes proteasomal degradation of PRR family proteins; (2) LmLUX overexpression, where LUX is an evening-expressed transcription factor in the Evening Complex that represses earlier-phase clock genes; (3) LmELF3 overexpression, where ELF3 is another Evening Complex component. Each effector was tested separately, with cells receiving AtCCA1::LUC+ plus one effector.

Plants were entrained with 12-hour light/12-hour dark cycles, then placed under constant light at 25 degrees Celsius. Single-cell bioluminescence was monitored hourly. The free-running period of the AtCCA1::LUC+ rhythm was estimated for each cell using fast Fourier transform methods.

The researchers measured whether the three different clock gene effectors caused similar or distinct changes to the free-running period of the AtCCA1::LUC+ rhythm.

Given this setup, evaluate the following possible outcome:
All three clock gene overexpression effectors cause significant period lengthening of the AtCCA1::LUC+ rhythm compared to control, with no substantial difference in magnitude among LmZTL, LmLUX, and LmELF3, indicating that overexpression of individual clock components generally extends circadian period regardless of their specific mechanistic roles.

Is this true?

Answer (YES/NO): NO